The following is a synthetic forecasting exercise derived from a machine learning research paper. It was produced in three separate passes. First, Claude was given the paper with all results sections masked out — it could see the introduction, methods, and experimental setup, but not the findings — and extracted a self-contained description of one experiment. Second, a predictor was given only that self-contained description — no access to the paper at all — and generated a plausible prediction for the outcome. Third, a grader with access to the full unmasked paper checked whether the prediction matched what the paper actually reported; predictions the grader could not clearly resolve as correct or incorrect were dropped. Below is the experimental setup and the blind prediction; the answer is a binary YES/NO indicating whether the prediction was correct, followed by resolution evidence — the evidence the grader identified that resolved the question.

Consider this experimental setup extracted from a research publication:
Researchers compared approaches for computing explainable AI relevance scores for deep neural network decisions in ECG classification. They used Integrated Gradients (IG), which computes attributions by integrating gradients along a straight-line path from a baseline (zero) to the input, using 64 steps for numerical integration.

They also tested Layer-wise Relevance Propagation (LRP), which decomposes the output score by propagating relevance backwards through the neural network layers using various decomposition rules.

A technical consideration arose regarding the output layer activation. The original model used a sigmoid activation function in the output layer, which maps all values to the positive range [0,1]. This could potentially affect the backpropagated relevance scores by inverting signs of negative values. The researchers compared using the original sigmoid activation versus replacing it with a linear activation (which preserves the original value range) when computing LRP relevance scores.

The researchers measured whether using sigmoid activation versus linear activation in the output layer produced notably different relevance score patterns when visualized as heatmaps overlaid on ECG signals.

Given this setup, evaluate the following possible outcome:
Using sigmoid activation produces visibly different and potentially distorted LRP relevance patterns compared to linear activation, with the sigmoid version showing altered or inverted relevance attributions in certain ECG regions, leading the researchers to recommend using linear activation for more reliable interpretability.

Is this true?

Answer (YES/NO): NO